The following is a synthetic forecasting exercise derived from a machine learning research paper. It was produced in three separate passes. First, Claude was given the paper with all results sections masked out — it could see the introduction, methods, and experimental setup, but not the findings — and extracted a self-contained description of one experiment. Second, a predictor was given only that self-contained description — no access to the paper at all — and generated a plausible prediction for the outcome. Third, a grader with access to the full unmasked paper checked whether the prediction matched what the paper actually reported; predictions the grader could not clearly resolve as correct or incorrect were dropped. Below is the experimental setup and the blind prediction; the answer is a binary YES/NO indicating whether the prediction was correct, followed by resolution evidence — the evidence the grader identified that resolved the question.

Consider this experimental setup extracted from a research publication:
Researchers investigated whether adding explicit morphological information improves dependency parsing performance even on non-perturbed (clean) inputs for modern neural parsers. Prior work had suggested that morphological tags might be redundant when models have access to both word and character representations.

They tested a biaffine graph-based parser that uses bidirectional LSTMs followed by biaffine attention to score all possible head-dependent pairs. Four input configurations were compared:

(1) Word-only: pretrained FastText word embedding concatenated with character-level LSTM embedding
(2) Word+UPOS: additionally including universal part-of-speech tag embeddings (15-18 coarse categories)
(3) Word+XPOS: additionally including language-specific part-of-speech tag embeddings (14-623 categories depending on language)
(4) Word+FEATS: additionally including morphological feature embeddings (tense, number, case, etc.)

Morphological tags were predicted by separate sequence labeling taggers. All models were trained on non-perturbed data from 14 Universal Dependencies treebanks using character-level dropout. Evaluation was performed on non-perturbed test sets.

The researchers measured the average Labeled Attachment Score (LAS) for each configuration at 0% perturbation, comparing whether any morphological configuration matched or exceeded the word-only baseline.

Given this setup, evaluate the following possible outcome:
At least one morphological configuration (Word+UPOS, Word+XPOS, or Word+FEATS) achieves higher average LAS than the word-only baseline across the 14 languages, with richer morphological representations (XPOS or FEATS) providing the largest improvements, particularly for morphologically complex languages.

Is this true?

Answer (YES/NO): NO